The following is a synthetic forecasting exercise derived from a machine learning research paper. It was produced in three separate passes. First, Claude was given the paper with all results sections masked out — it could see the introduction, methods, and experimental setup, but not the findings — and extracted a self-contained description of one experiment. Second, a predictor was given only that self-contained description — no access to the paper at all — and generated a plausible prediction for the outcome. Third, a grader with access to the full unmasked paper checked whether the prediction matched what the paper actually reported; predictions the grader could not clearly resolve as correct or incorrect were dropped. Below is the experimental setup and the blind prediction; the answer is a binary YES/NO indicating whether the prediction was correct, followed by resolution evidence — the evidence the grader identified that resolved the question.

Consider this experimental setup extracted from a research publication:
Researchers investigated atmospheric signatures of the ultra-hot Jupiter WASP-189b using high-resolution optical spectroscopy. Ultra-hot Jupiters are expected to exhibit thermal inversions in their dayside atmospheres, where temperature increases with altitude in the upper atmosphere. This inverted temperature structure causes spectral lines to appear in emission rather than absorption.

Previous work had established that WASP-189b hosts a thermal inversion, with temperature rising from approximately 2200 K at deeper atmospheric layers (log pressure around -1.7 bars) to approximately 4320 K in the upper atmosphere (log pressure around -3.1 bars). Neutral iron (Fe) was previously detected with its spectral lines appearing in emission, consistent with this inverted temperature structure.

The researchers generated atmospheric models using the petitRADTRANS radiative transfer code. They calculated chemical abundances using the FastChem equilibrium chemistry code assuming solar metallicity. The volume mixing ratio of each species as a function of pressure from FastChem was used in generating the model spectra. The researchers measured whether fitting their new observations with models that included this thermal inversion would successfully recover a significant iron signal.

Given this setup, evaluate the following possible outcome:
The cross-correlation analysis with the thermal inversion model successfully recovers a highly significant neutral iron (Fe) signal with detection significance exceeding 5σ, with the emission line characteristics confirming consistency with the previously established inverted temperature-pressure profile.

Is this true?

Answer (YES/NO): YES